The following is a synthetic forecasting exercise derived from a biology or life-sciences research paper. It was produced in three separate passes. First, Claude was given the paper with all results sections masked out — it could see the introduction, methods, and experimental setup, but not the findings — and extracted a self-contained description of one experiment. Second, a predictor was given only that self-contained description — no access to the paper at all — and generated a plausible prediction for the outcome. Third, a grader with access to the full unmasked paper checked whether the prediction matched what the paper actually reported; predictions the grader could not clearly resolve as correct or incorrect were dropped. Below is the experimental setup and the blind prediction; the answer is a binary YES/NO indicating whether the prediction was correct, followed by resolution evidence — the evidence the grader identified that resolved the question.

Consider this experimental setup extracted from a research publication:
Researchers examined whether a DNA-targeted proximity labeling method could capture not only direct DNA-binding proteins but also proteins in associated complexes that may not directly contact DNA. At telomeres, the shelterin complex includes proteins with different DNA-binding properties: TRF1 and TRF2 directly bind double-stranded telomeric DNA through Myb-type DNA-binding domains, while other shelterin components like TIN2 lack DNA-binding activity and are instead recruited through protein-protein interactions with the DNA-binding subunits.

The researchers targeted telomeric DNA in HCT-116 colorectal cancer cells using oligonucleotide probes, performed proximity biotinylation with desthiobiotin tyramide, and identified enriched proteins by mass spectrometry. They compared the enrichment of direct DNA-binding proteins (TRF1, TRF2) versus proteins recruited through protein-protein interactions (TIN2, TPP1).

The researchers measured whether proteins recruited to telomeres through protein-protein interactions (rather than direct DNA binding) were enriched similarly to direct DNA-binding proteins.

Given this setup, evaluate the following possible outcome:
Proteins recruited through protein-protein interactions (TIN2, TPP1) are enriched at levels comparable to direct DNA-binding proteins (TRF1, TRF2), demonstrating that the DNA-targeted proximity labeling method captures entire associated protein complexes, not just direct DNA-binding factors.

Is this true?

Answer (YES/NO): NO